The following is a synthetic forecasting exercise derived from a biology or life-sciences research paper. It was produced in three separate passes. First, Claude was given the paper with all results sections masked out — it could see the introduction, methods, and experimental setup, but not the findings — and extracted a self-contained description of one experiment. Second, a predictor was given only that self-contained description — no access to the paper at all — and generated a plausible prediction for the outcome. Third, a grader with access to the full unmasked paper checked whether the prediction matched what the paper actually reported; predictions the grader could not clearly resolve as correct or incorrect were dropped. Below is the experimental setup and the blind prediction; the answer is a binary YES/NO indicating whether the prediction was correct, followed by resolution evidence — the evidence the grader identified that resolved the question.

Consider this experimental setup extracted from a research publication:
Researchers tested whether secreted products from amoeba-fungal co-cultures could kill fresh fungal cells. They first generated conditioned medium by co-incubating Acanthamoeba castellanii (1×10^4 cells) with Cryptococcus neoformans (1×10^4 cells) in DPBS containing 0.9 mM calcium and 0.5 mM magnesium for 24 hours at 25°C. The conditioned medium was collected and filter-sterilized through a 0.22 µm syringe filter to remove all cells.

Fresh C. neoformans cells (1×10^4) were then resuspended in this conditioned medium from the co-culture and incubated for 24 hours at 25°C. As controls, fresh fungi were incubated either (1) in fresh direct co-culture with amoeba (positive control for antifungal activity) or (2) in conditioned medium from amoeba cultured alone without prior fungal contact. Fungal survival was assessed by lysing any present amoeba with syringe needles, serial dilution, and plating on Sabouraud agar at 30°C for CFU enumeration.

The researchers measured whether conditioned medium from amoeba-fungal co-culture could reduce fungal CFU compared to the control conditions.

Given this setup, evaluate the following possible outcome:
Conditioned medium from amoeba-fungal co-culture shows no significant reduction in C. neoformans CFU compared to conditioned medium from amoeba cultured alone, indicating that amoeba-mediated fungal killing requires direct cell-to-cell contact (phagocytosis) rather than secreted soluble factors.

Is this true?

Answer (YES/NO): YES